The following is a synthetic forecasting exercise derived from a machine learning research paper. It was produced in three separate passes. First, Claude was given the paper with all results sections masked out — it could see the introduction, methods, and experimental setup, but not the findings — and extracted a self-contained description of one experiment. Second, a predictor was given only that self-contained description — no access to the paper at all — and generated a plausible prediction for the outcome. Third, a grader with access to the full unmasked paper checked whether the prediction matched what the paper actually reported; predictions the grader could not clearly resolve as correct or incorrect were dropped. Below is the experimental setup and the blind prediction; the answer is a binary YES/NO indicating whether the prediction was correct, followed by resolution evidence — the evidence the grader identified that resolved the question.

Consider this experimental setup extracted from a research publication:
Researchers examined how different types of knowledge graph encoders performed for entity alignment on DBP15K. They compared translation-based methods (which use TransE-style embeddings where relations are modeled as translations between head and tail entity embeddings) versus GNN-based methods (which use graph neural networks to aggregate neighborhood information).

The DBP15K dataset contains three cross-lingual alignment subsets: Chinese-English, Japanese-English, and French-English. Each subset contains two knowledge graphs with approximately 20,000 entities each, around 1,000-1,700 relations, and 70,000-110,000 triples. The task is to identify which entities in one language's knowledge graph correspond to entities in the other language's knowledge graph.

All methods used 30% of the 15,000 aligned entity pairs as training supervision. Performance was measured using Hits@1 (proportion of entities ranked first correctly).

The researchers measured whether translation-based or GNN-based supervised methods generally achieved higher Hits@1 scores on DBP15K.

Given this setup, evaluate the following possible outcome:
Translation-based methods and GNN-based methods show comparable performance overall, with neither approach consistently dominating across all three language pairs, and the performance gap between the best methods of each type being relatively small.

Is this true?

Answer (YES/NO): NO